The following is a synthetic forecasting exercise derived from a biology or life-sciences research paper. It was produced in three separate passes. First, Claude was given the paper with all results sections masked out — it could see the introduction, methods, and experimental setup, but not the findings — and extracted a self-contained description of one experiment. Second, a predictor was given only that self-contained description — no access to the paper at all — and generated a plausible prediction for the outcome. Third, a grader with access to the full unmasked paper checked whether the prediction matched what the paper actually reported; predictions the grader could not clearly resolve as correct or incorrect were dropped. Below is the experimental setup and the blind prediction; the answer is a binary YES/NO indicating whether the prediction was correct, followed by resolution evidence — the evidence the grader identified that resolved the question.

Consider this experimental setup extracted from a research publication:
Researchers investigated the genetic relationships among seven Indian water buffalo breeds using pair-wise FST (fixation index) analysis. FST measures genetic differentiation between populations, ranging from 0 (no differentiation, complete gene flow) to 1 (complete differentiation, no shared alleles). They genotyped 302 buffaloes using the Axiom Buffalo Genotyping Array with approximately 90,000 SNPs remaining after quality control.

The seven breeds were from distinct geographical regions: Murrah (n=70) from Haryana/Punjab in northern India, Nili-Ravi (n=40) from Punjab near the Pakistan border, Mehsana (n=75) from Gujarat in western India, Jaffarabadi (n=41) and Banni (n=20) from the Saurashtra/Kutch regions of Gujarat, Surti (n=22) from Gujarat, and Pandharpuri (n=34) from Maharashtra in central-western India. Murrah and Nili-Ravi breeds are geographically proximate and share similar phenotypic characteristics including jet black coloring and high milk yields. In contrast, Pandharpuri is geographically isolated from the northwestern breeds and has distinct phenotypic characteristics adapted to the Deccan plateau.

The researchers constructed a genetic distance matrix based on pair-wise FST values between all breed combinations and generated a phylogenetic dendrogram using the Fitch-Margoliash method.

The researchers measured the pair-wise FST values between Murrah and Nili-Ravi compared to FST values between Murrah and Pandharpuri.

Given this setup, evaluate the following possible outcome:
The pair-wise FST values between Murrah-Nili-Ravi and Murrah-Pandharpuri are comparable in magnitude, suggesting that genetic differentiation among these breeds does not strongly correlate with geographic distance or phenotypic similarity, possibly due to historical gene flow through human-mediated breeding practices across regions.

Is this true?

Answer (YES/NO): NO